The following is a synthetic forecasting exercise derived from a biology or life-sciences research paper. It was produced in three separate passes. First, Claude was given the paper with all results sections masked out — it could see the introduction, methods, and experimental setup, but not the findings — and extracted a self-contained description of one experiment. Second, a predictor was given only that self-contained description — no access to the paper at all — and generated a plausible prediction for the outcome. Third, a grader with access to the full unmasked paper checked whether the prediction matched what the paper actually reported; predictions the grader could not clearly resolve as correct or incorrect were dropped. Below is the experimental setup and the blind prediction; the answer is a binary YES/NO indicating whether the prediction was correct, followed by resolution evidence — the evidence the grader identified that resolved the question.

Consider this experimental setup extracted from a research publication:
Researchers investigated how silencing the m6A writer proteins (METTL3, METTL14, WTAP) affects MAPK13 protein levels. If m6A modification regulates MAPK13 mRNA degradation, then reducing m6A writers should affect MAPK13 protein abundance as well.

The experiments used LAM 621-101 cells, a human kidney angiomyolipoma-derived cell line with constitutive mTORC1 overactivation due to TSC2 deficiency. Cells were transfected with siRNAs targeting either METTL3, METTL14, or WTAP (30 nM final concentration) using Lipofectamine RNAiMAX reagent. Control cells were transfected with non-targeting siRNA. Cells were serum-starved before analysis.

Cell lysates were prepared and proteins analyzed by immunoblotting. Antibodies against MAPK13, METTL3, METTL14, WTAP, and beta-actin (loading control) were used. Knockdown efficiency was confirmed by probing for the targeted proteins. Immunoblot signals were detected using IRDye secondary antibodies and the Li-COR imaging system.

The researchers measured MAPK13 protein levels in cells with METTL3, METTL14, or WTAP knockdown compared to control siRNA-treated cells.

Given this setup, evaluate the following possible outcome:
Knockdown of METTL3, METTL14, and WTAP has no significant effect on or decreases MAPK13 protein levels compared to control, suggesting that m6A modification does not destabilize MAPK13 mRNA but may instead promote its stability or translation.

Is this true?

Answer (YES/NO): NO